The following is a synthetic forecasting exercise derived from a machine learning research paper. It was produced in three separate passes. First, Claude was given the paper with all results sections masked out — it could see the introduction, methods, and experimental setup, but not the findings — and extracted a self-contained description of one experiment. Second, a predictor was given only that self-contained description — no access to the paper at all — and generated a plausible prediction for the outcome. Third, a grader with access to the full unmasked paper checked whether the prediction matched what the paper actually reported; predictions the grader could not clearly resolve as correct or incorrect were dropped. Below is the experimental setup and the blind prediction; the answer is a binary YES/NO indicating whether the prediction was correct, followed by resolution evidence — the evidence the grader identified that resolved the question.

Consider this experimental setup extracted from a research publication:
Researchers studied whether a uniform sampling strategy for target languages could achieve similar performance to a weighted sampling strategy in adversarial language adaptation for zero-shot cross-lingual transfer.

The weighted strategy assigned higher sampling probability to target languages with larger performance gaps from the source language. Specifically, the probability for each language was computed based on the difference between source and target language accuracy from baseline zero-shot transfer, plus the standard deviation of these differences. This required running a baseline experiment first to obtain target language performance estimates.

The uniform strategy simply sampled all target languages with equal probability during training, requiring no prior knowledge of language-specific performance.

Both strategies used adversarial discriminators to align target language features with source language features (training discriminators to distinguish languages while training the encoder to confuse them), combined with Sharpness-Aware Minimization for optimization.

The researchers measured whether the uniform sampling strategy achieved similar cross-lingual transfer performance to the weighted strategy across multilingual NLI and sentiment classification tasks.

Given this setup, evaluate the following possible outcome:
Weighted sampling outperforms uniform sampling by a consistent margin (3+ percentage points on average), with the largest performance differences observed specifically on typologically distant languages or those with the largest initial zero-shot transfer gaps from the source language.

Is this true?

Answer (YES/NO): NO